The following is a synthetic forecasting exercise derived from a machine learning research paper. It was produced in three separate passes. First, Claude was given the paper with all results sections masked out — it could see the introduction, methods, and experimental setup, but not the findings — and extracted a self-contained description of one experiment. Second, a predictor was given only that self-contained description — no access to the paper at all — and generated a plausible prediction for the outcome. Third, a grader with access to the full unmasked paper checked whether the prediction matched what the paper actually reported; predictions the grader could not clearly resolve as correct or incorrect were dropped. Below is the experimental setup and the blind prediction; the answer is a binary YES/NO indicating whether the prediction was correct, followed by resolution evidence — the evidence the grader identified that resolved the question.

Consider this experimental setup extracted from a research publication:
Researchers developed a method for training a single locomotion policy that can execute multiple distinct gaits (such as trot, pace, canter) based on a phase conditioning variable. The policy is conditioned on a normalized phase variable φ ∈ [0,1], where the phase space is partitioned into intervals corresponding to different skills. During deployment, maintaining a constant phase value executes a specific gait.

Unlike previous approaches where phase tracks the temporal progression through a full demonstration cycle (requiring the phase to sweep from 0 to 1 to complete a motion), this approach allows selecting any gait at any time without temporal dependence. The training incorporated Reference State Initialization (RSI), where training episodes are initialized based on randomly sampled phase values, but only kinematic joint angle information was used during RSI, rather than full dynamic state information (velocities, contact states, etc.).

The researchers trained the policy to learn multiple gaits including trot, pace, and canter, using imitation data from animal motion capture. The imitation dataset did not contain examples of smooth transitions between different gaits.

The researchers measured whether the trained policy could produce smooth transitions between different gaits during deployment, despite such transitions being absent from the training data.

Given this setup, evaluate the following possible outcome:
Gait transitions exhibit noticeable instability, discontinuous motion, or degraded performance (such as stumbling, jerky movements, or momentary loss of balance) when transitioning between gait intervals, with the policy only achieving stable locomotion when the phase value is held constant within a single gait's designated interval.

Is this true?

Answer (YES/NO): NO